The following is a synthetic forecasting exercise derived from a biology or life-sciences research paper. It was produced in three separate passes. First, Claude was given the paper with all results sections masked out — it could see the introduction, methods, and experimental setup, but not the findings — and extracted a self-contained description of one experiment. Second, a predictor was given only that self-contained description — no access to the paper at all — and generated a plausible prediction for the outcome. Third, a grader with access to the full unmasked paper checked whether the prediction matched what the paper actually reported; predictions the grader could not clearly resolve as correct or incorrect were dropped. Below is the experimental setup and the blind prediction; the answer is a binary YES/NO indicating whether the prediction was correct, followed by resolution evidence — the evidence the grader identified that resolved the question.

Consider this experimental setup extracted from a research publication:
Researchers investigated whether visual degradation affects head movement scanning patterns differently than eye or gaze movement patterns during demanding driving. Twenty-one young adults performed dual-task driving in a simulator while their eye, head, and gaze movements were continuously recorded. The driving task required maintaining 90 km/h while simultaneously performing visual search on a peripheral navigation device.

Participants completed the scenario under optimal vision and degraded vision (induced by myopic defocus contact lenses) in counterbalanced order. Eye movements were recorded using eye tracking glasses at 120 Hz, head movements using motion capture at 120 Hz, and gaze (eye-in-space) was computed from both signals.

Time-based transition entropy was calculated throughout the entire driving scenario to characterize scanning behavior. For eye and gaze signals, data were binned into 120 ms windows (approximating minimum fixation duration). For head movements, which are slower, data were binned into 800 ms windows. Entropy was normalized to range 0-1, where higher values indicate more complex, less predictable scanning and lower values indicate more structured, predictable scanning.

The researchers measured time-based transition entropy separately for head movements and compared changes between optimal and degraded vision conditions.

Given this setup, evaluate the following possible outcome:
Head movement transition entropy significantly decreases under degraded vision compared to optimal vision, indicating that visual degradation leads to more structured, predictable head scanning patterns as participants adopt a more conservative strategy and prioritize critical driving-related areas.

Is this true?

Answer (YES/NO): NO